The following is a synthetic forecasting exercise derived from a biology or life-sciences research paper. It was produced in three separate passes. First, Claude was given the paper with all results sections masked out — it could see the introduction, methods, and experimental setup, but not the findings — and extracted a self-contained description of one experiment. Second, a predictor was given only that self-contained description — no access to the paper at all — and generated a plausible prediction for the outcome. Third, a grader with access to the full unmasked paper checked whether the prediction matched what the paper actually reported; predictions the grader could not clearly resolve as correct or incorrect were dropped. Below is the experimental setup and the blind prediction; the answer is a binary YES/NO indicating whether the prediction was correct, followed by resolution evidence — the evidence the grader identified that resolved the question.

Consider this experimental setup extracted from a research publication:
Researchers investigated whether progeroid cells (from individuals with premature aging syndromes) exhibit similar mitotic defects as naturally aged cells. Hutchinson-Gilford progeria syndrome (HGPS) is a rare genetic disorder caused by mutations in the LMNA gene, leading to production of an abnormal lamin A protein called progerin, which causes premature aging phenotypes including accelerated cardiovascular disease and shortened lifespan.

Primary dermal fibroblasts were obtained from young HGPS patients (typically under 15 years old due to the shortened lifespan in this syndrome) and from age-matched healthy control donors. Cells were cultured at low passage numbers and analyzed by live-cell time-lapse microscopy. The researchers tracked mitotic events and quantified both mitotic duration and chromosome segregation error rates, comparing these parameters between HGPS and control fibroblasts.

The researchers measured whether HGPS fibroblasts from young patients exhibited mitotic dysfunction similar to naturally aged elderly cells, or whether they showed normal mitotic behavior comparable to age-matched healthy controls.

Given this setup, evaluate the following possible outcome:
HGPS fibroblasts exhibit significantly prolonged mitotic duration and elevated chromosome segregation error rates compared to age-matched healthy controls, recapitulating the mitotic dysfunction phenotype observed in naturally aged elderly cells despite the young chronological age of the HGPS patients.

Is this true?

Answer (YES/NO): YES